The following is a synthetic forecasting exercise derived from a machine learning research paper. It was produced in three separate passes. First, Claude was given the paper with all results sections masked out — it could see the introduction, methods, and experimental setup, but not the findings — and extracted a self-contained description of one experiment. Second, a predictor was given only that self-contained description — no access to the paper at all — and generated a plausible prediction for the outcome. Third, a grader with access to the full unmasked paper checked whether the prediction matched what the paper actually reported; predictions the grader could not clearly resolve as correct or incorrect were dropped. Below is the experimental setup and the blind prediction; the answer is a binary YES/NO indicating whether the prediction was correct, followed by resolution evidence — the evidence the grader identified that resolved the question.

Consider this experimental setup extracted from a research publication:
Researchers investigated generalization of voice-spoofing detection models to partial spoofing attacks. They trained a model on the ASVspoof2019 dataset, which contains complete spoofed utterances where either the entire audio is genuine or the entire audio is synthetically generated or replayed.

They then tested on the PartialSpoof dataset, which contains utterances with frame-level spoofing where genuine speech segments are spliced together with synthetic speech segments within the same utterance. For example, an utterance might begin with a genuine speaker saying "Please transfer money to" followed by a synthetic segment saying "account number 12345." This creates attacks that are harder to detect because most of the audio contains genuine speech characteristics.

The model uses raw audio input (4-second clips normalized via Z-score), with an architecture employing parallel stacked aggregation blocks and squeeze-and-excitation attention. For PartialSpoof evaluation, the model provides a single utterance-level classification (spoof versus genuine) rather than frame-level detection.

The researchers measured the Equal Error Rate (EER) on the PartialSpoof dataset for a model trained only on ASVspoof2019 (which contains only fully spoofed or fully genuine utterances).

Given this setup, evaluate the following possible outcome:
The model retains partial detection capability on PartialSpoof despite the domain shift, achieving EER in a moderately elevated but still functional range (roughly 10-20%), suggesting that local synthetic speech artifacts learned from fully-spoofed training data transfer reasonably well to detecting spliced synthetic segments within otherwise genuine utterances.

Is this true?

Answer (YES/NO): NO